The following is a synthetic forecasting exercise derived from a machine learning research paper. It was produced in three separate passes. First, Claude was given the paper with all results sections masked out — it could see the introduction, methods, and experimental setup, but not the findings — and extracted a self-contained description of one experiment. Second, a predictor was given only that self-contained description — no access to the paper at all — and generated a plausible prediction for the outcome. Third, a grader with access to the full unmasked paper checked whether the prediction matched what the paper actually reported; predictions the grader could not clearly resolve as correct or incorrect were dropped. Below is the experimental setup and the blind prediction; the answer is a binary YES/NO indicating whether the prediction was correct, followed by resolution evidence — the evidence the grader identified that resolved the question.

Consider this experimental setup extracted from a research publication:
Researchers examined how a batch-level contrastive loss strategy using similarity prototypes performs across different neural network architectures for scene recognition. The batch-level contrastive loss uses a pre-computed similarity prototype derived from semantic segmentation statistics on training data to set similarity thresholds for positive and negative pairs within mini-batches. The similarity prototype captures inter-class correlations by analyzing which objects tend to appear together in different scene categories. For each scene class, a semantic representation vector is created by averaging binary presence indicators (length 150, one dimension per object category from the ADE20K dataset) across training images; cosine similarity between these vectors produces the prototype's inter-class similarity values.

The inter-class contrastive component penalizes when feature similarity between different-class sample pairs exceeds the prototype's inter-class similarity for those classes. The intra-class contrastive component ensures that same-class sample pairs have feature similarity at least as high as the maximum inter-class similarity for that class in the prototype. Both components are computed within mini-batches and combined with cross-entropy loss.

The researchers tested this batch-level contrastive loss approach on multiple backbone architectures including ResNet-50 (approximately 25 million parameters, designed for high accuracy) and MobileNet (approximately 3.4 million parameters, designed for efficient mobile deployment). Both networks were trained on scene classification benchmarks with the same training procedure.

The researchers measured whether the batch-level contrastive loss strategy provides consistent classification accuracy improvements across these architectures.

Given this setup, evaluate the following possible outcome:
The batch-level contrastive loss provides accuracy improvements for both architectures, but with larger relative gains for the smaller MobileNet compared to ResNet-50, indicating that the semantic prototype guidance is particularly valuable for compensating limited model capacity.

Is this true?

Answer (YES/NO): NO